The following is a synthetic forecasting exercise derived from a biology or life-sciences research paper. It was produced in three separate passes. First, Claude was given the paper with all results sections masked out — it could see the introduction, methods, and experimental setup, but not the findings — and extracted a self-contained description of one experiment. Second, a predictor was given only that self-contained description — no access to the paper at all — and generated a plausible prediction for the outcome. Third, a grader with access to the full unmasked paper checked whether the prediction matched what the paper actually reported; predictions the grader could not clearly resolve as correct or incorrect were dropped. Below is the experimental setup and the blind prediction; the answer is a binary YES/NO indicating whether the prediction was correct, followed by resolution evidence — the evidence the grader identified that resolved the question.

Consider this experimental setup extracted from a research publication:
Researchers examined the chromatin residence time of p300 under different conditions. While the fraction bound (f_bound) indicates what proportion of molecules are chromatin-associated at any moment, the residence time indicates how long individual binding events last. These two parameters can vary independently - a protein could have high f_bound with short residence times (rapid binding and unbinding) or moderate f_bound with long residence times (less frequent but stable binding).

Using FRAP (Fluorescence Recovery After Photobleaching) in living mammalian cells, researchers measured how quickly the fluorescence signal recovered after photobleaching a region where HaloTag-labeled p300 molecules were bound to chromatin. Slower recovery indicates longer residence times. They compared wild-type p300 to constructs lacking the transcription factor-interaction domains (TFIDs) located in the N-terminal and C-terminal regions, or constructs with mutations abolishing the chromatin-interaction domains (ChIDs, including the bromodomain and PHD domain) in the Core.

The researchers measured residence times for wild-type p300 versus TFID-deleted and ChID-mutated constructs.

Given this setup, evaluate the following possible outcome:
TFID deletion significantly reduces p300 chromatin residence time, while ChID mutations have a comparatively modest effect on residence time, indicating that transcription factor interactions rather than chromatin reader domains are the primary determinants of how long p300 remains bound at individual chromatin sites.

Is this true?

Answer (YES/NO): YES